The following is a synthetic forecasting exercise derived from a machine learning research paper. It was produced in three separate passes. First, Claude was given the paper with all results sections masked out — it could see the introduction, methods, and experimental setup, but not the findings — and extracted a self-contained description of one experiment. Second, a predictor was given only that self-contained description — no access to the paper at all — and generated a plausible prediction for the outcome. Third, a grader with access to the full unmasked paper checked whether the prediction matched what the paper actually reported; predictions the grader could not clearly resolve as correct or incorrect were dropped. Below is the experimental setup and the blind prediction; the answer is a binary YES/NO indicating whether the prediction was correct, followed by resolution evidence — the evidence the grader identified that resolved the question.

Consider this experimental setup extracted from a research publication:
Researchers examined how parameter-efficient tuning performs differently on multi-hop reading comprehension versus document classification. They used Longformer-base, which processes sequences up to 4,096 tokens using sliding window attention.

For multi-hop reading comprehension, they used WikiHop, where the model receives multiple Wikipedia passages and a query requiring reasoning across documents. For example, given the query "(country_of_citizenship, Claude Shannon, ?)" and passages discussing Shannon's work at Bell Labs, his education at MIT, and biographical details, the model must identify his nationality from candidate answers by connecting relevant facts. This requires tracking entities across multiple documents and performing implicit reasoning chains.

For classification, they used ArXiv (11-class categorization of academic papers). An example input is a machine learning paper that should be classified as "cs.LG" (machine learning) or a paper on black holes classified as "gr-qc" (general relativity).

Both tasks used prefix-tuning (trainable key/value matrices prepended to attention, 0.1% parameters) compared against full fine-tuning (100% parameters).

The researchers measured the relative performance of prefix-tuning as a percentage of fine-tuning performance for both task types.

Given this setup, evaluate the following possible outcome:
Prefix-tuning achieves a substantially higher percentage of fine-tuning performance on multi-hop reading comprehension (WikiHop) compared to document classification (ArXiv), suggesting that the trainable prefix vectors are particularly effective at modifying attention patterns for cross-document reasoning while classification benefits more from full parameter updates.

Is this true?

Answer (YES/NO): NO